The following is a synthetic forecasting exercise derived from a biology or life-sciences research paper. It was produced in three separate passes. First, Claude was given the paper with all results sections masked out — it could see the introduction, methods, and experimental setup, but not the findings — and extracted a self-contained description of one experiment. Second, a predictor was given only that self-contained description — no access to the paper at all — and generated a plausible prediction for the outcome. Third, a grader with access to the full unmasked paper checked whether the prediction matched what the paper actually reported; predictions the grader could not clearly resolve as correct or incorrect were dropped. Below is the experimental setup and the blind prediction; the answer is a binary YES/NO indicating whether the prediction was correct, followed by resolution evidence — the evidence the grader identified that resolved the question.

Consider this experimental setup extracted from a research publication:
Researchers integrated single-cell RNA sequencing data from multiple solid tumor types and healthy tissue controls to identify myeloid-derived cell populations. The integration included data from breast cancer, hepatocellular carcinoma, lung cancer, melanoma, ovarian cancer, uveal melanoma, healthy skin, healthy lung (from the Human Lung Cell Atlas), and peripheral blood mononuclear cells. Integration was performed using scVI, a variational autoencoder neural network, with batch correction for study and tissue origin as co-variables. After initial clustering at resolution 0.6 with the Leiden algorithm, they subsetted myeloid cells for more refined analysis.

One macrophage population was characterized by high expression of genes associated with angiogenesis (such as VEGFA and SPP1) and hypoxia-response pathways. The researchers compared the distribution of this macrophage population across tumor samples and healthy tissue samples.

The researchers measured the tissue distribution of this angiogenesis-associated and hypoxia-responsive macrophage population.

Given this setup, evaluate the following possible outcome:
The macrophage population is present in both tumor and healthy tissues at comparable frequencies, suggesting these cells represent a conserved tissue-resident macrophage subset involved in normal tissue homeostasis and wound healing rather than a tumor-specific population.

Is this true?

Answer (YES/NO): NO